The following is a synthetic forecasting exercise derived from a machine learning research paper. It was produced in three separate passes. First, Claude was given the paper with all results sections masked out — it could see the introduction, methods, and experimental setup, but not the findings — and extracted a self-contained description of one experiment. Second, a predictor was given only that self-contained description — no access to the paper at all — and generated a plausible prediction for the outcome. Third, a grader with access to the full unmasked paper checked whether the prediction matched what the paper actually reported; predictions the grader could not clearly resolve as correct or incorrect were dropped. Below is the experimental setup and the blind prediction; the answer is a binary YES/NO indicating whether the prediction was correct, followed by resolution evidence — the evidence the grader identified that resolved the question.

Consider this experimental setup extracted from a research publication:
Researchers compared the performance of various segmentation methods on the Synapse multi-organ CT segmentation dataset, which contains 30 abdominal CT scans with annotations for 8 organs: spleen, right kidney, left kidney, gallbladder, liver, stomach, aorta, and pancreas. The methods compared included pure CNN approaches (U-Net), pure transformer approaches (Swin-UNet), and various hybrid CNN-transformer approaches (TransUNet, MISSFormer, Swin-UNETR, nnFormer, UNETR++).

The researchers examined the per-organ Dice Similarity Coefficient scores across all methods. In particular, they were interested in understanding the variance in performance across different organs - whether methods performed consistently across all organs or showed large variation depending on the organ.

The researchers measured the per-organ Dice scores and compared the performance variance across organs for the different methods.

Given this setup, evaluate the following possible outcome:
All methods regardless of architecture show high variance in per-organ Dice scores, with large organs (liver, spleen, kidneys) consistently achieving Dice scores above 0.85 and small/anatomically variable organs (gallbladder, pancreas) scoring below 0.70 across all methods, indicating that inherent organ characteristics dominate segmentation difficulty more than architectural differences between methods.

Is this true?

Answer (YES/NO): NO